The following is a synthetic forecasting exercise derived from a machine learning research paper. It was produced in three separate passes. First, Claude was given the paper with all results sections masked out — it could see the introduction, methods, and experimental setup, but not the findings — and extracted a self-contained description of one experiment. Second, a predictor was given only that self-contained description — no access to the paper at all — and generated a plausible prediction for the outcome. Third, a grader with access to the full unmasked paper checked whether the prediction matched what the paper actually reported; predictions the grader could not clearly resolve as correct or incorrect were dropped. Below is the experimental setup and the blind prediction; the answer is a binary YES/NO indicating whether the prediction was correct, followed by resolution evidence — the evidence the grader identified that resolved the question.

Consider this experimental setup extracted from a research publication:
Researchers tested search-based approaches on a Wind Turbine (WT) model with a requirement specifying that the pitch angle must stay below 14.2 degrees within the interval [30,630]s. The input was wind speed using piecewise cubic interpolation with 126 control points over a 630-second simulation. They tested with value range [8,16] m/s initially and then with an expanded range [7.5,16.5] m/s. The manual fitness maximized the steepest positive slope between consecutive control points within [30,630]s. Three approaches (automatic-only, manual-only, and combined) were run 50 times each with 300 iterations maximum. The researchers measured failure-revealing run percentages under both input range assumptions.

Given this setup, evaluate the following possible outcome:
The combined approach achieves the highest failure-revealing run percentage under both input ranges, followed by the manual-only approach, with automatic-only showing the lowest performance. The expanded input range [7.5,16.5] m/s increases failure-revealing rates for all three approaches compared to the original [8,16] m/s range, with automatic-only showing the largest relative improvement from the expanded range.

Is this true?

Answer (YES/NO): NO